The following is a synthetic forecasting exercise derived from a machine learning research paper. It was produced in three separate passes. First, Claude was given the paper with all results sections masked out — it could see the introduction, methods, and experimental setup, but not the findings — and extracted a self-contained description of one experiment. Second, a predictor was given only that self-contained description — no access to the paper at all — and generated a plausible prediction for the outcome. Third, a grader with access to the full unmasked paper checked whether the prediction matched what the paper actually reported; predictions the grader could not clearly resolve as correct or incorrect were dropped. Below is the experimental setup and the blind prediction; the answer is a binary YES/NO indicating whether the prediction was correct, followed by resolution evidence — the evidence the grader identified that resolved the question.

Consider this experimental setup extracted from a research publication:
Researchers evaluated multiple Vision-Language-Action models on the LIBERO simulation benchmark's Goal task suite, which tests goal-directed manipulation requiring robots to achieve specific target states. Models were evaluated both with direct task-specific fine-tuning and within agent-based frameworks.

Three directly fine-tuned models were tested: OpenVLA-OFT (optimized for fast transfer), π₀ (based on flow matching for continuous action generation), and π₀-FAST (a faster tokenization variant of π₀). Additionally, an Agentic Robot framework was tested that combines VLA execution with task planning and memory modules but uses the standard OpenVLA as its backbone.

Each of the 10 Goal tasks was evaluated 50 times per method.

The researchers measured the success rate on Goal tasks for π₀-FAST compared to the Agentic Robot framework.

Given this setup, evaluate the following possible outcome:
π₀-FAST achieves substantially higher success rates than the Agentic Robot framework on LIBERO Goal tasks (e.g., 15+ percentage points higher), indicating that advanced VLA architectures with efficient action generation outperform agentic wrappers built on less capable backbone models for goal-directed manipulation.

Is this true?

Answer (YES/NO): NO